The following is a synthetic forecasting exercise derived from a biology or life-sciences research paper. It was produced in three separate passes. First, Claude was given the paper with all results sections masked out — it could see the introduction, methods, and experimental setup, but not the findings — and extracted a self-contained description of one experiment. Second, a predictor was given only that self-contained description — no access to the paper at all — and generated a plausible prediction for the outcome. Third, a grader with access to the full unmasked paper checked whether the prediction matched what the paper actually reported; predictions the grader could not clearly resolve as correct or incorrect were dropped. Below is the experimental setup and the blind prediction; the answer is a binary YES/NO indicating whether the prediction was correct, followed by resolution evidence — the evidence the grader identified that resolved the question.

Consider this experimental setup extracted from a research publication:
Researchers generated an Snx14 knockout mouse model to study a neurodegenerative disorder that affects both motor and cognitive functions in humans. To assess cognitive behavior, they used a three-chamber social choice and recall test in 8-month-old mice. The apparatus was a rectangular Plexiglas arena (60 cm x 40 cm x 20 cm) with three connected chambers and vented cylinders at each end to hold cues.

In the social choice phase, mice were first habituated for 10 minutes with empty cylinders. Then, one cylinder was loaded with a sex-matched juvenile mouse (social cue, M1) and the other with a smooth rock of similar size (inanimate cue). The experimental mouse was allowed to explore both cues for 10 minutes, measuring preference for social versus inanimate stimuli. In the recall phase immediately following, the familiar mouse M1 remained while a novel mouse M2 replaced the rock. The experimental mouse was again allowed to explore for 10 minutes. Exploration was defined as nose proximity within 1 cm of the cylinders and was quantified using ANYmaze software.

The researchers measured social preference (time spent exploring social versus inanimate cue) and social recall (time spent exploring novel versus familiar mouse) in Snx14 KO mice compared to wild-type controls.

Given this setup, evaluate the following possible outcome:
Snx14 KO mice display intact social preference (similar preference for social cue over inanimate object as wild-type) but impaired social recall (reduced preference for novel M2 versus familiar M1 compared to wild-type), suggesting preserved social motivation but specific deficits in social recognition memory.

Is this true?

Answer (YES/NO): YES